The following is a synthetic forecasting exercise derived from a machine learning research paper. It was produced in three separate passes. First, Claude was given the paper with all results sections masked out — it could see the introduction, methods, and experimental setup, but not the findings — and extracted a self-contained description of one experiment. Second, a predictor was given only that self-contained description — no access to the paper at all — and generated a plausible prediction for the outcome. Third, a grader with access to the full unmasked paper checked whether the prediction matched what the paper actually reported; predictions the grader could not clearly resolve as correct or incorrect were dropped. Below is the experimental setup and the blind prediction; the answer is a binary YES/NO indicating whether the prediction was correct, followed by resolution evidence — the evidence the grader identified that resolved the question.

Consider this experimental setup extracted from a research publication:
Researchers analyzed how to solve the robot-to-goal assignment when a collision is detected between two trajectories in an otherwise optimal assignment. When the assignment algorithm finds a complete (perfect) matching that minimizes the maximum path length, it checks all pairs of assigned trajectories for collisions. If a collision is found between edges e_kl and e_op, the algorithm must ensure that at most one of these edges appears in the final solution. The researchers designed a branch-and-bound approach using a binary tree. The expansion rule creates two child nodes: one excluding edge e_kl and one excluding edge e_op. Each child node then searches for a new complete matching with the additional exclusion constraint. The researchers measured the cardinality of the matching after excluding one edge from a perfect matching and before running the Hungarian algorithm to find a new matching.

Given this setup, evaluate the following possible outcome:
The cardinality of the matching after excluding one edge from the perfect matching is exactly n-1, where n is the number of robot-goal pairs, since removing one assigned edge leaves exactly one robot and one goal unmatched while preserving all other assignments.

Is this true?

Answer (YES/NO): YES